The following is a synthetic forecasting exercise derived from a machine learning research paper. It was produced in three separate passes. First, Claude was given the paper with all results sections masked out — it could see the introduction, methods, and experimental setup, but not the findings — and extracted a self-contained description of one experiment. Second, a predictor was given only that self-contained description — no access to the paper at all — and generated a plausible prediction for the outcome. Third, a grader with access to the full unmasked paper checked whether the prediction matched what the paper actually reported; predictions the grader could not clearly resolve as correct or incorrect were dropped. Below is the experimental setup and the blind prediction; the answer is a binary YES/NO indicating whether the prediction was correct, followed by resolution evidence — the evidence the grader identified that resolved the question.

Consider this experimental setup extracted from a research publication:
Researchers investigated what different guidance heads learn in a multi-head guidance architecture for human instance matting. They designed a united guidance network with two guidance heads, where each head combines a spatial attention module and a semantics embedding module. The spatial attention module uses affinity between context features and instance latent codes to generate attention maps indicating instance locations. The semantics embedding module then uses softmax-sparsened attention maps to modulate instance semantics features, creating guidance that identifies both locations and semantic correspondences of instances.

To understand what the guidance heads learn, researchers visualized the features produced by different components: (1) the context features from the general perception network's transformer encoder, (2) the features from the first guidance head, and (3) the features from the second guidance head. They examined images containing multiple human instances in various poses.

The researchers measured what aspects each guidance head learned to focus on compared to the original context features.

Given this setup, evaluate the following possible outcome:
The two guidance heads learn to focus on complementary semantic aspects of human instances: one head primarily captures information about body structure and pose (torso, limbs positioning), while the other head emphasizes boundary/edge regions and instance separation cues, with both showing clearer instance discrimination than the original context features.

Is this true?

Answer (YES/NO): NO